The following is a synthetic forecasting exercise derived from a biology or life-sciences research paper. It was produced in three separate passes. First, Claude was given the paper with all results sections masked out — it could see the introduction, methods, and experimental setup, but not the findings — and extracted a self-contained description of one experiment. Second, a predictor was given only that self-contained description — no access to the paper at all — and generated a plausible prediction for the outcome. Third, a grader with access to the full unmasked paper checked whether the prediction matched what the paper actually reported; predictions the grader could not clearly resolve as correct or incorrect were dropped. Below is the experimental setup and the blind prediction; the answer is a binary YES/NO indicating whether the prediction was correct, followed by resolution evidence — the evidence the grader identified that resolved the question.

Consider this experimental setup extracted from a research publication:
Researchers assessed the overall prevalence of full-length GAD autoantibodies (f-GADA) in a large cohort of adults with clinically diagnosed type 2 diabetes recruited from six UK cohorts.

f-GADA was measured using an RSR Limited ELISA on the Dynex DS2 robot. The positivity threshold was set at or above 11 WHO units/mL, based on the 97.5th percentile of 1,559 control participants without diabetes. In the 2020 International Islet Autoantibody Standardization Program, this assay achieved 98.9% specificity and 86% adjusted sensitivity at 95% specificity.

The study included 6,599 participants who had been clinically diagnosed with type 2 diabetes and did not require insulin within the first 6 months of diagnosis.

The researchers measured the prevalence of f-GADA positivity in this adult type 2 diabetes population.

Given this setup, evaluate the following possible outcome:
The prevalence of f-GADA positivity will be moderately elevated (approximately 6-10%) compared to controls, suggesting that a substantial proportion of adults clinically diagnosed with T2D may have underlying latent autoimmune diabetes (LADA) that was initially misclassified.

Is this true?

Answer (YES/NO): NO